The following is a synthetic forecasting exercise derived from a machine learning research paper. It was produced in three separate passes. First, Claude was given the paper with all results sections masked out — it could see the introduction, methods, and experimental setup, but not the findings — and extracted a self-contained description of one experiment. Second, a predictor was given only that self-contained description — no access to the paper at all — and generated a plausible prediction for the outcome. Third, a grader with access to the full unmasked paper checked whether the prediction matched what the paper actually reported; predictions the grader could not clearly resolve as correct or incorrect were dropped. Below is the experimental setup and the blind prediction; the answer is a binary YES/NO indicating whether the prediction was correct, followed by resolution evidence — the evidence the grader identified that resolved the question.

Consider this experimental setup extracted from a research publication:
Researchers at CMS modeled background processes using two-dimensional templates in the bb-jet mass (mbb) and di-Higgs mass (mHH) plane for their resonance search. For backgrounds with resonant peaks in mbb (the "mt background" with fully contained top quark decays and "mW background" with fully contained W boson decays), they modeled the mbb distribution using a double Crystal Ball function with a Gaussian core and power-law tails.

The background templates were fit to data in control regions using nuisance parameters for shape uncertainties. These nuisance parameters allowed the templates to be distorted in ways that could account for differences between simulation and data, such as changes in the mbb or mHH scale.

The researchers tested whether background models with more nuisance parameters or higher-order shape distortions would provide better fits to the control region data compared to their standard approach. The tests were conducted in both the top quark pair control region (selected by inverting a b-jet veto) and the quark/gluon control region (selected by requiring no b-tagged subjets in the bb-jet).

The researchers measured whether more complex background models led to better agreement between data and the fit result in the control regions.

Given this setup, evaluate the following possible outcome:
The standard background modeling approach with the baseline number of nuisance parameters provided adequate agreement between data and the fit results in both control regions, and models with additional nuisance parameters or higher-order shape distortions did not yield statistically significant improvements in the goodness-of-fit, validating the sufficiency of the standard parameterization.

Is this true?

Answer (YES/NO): YES